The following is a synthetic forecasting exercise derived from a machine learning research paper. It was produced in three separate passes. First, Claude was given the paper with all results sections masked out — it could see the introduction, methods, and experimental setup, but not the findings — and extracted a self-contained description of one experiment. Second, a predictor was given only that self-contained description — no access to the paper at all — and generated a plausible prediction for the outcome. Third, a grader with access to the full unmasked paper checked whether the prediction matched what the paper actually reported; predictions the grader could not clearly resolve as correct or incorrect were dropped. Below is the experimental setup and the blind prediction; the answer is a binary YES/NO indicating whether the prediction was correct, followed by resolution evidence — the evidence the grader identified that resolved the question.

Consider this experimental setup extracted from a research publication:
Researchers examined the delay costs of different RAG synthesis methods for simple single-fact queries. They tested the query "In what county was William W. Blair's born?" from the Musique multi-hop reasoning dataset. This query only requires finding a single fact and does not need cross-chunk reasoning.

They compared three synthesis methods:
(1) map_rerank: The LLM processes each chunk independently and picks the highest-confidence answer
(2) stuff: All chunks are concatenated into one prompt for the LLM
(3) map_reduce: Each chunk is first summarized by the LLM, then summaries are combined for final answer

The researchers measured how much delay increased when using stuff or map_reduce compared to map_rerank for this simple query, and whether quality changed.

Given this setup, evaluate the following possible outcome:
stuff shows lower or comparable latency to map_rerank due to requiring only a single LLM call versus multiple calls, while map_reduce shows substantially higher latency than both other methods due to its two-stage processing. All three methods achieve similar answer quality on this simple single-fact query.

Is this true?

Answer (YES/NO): NO